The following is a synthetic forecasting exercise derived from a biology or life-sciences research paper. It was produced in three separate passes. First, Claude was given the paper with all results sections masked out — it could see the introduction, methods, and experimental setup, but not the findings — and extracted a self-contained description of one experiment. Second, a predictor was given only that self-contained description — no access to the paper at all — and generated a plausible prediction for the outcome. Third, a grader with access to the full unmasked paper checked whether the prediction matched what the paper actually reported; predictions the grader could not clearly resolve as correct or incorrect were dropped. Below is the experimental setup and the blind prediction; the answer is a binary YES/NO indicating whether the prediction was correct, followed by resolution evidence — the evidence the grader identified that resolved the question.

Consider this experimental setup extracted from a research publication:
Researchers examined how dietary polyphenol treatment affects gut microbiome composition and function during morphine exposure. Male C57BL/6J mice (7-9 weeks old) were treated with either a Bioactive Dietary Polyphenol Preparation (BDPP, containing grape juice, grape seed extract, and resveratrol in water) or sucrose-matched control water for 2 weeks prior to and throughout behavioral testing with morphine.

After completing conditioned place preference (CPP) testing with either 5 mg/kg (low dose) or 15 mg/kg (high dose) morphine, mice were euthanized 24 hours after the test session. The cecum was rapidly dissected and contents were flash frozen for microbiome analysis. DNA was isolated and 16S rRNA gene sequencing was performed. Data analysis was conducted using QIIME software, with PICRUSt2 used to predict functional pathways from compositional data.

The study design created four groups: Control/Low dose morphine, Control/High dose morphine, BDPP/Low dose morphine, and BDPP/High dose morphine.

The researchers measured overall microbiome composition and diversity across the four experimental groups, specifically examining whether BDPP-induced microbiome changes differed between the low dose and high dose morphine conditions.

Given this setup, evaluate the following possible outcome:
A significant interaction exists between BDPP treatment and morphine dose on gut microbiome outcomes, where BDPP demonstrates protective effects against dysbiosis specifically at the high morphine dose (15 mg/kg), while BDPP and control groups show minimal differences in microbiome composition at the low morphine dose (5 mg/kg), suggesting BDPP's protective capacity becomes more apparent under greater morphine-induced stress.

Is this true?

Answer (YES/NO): NO